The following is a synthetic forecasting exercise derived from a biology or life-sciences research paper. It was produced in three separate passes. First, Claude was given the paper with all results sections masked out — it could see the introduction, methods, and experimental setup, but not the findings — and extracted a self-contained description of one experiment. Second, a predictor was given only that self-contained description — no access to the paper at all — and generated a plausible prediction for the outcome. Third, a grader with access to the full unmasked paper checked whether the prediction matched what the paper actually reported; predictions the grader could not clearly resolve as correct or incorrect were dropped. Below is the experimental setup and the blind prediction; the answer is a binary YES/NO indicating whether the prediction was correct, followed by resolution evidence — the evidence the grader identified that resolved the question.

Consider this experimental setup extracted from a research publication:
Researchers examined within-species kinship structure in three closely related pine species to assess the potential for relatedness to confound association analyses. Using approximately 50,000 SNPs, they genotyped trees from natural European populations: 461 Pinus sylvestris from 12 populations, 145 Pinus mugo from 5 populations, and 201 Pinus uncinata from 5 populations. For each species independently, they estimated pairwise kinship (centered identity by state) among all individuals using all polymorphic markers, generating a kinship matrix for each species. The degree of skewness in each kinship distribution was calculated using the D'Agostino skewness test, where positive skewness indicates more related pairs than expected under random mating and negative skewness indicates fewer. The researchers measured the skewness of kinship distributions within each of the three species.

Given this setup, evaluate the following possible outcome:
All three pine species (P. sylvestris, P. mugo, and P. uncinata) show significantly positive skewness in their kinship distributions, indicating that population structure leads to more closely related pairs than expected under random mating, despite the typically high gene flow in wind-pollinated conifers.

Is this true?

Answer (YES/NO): NO